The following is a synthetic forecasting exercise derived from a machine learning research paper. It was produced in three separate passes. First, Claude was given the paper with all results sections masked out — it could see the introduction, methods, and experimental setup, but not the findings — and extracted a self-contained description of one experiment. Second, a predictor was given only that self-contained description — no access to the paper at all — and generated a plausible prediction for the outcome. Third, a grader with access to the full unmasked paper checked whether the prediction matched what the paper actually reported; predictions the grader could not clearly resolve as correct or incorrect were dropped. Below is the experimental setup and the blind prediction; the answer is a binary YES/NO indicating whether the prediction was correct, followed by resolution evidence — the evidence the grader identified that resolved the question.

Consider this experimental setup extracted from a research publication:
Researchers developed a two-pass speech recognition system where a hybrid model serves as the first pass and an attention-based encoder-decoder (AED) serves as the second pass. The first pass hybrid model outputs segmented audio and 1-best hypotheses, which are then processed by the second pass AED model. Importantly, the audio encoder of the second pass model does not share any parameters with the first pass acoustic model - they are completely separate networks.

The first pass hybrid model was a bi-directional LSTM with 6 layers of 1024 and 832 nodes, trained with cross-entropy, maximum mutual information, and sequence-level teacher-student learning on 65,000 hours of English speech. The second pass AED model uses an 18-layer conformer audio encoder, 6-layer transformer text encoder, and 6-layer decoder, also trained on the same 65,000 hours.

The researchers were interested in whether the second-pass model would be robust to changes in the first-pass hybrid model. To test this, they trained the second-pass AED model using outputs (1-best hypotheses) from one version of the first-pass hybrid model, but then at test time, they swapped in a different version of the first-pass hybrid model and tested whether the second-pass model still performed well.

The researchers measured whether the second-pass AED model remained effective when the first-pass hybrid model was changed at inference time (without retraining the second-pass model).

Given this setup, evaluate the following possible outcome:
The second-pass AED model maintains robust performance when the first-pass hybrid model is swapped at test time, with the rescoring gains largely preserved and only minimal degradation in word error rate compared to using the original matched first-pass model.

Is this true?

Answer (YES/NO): YES